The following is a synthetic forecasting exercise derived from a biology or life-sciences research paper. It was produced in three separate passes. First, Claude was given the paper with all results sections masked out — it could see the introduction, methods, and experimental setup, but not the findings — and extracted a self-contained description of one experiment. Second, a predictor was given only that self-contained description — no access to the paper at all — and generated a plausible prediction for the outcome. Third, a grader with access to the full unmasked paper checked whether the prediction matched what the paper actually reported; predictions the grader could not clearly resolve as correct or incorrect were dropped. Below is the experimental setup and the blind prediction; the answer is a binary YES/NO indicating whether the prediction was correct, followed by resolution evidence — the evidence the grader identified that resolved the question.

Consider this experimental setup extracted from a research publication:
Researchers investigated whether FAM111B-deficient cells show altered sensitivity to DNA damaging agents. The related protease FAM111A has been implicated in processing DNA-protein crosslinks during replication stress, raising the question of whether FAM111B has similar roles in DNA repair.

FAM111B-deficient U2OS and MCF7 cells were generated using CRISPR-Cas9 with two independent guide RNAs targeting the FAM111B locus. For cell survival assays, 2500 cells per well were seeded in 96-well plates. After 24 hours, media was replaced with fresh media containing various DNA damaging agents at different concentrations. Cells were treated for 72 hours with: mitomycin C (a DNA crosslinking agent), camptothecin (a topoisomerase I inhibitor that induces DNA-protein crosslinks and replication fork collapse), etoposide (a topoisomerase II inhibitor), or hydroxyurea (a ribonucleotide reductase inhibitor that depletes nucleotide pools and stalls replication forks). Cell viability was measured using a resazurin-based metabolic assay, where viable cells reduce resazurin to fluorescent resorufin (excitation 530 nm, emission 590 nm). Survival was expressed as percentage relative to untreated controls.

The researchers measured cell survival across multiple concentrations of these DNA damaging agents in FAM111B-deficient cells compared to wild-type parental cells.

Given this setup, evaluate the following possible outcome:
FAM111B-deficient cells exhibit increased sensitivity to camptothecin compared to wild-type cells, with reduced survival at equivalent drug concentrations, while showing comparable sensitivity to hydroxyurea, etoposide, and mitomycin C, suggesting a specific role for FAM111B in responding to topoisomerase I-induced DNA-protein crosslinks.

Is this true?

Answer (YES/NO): NO